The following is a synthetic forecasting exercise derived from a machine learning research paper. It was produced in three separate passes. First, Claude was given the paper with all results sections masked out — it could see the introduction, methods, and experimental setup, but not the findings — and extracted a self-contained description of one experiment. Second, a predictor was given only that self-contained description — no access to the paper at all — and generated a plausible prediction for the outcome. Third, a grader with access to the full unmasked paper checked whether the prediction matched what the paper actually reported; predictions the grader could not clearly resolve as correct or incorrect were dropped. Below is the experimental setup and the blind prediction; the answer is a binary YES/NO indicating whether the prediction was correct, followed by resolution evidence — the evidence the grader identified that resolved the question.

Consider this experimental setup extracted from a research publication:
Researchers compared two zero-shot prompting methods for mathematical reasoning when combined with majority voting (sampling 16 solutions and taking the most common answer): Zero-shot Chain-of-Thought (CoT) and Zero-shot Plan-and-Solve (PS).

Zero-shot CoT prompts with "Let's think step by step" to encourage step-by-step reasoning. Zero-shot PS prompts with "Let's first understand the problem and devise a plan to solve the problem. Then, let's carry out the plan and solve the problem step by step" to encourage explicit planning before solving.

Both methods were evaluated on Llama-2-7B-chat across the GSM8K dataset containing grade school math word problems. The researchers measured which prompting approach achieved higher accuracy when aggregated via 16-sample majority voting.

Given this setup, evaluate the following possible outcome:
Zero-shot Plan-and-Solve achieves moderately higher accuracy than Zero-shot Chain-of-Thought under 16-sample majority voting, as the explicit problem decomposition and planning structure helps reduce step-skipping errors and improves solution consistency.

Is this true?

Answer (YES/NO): YES